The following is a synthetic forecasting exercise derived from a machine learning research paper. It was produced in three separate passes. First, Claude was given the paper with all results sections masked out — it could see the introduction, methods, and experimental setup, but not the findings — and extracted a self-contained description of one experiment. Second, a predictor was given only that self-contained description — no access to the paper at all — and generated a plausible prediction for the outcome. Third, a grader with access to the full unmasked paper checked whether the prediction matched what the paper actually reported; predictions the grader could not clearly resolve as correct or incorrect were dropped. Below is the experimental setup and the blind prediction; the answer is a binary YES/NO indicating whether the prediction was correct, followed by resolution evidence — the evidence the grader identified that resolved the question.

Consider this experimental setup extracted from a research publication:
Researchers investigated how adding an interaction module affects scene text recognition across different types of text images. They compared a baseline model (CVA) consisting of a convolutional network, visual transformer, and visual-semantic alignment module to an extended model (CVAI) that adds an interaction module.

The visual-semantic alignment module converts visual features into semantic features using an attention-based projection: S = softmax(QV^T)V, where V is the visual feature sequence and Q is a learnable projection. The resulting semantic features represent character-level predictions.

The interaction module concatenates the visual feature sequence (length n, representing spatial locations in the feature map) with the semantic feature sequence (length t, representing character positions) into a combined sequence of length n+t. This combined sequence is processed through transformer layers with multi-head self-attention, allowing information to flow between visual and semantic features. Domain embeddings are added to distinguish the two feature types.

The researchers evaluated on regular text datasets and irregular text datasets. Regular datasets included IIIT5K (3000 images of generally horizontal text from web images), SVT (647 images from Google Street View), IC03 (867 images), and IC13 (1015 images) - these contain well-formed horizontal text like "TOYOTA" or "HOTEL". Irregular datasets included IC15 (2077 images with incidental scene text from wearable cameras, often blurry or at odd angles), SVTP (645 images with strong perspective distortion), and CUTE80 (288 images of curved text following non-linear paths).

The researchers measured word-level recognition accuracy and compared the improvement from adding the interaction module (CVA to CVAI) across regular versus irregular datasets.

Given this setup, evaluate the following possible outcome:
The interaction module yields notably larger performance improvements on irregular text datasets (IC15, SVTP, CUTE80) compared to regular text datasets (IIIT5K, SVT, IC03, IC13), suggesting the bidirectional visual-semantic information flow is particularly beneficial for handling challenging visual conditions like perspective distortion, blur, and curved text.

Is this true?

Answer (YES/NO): YES